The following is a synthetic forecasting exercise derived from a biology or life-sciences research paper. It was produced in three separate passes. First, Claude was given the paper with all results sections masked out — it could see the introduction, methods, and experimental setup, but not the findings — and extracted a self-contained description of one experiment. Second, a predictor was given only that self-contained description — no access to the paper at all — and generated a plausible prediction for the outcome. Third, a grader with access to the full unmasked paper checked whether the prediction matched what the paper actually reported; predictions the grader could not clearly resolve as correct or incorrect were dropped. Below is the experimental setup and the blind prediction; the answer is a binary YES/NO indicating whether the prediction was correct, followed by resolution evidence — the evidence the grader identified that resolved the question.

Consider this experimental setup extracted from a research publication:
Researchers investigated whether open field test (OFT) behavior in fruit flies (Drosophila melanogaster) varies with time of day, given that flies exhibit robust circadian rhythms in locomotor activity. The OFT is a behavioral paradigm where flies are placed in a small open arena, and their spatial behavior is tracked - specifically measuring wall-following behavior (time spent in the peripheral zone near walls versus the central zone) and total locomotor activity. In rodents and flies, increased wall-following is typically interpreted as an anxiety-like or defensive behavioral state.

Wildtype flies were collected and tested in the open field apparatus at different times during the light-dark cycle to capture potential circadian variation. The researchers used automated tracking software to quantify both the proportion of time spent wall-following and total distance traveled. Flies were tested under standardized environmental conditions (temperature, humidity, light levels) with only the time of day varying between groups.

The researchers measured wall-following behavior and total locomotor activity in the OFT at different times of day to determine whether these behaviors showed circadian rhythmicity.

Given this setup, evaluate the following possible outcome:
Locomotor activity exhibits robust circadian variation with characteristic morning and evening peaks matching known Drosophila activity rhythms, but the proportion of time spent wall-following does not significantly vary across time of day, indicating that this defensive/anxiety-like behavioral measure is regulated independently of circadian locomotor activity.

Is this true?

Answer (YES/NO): NO